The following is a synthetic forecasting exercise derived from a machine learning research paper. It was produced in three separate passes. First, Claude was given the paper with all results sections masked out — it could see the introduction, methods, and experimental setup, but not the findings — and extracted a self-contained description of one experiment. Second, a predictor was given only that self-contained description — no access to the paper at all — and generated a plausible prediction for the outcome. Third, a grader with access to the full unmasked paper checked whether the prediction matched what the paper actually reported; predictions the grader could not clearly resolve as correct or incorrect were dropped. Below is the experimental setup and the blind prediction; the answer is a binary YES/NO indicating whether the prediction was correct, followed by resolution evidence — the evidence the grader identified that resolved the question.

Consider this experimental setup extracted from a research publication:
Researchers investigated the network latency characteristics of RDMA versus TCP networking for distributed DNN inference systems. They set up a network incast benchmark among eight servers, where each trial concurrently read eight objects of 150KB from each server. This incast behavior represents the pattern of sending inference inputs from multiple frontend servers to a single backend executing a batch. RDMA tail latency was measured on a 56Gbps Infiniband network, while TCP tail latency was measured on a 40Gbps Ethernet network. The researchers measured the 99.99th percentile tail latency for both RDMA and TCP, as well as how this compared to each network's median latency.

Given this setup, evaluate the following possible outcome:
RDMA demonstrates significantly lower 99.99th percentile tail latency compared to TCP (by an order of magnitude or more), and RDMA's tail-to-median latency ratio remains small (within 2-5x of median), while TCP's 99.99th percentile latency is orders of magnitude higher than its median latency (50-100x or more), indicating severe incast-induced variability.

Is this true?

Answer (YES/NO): NO